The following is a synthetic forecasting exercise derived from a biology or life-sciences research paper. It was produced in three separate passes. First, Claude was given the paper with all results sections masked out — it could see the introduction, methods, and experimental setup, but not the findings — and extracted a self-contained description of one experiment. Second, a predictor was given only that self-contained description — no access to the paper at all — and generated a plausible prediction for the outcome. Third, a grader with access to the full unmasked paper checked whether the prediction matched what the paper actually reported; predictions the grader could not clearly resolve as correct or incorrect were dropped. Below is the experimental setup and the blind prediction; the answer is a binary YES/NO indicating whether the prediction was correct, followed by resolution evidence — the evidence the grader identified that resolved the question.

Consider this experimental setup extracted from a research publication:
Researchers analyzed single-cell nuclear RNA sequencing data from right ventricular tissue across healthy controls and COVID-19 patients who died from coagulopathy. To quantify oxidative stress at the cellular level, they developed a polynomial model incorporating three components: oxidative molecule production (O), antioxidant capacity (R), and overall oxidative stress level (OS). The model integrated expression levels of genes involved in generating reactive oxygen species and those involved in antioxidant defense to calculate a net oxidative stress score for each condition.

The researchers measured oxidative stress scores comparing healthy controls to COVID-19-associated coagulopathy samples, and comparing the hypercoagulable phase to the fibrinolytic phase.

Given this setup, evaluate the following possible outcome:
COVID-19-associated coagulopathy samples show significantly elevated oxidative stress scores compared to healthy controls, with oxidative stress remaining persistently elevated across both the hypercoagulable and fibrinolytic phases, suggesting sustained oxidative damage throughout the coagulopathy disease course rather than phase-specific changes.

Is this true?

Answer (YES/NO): NO